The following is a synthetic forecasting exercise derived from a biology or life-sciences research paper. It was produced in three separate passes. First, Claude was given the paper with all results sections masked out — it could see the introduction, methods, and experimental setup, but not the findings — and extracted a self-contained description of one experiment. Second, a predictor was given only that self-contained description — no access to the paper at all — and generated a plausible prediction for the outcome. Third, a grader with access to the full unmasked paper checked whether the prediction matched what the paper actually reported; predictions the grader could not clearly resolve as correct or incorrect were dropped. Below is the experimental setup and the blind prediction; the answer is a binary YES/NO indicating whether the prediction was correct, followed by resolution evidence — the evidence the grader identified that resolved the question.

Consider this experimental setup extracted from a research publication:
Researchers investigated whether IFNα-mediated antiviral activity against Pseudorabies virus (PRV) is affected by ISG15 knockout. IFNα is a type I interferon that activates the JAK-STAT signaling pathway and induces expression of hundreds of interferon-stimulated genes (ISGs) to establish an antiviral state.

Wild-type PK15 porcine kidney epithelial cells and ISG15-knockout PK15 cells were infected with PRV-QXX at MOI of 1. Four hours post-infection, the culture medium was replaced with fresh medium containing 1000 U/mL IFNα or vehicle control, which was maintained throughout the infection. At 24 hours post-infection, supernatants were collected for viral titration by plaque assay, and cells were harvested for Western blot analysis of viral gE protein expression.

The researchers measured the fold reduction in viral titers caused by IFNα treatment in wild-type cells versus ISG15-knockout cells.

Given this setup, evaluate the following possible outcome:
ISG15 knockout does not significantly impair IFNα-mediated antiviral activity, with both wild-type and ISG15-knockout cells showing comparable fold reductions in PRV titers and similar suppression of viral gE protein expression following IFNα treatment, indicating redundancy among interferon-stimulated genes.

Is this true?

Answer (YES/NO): NO